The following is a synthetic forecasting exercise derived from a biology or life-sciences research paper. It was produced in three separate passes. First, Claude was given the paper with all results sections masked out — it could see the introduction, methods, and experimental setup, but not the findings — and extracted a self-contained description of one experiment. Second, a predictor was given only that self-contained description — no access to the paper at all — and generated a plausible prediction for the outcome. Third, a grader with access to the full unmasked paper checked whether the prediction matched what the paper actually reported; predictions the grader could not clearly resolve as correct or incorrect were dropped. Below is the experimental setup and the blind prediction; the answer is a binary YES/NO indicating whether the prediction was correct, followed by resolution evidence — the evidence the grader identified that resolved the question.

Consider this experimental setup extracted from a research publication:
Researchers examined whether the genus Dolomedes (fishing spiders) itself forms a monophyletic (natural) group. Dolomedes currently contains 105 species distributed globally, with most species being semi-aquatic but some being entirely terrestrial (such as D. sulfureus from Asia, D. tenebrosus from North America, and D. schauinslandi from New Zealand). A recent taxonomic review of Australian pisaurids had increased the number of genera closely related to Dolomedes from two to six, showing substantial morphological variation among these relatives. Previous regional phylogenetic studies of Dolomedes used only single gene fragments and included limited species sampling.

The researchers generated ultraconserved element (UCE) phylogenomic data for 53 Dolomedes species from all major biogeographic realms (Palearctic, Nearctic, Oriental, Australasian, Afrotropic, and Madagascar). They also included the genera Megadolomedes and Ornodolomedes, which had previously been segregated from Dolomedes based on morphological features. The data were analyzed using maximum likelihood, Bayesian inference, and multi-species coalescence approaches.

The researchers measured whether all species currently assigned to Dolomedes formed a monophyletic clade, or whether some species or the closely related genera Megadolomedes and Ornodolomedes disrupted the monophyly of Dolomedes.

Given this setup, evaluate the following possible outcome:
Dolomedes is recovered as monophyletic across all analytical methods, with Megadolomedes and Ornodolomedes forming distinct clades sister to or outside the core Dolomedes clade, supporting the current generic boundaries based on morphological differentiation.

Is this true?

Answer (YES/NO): NO